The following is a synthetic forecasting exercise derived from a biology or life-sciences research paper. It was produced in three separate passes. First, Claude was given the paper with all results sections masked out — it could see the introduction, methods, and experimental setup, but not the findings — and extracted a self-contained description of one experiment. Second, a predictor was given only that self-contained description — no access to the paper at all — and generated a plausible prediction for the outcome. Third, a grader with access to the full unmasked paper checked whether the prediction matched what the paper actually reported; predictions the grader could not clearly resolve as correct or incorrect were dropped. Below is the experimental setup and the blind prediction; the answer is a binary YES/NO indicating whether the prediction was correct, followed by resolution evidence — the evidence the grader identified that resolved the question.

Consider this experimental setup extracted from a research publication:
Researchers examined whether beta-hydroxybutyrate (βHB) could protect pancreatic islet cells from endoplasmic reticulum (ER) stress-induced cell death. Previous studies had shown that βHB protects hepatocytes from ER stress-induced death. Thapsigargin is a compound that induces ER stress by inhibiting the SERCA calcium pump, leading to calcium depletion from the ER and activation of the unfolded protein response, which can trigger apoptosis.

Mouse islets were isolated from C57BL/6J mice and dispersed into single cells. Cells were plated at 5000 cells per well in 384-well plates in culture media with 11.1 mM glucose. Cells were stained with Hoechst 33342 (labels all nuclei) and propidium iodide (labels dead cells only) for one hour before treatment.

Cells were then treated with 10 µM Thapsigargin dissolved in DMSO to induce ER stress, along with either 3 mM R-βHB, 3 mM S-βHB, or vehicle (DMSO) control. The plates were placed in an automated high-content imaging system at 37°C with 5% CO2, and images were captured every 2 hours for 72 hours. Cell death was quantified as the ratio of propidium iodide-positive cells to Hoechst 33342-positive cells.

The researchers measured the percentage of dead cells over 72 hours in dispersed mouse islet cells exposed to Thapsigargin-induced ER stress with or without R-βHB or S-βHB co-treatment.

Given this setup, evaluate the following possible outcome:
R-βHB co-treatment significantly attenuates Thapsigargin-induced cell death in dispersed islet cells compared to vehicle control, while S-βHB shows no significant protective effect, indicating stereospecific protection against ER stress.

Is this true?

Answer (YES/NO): NO